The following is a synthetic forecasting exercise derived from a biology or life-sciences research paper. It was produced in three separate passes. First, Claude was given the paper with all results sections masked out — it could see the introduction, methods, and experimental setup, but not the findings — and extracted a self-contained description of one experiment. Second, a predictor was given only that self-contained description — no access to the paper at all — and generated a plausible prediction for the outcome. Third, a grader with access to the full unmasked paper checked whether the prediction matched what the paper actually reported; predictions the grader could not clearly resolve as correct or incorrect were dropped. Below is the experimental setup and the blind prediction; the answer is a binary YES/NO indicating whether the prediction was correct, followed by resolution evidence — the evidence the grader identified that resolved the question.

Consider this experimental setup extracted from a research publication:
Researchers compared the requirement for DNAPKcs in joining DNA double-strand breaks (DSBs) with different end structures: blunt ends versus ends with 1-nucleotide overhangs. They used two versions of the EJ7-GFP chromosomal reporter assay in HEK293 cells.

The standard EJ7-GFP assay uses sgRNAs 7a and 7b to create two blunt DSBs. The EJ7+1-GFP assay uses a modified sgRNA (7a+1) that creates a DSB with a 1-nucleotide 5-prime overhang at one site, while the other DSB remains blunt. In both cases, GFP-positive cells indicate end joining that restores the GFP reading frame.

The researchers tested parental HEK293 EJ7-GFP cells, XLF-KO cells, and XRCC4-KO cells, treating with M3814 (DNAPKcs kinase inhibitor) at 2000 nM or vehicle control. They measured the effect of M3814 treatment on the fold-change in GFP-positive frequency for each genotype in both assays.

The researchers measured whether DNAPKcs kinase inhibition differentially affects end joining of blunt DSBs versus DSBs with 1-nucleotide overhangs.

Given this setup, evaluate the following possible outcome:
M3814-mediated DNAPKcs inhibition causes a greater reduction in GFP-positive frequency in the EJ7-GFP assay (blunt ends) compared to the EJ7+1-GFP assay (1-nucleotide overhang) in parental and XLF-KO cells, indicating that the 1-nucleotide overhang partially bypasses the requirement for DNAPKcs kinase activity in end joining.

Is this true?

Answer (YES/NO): NO